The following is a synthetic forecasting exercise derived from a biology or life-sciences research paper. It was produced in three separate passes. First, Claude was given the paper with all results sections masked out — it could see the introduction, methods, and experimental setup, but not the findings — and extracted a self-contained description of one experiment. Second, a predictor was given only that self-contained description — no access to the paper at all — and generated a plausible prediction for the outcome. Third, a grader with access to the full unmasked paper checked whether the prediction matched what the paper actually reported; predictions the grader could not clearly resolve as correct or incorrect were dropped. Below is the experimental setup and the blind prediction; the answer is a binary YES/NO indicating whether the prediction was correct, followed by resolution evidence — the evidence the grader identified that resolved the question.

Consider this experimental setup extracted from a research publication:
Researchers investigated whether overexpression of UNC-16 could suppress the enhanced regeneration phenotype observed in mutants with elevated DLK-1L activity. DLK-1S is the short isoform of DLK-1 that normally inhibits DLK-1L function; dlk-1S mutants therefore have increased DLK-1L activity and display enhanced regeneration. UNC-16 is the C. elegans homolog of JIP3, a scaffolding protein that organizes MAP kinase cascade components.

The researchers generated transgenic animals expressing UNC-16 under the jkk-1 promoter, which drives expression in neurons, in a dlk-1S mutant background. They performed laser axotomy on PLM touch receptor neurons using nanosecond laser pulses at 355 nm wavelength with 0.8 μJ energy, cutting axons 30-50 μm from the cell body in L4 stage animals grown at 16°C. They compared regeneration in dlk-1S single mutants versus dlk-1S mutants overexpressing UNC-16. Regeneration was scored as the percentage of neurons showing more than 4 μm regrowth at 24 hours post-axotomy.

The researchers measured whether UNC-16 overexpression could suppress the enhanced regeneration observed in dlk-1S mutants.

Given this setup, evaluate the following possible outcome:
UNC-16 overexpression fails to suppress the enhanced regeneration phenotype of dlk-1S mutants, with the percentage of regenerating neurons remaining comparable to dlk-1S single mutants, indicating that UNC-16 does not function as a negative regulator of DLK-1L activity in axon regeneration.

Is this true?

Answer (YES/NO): NO